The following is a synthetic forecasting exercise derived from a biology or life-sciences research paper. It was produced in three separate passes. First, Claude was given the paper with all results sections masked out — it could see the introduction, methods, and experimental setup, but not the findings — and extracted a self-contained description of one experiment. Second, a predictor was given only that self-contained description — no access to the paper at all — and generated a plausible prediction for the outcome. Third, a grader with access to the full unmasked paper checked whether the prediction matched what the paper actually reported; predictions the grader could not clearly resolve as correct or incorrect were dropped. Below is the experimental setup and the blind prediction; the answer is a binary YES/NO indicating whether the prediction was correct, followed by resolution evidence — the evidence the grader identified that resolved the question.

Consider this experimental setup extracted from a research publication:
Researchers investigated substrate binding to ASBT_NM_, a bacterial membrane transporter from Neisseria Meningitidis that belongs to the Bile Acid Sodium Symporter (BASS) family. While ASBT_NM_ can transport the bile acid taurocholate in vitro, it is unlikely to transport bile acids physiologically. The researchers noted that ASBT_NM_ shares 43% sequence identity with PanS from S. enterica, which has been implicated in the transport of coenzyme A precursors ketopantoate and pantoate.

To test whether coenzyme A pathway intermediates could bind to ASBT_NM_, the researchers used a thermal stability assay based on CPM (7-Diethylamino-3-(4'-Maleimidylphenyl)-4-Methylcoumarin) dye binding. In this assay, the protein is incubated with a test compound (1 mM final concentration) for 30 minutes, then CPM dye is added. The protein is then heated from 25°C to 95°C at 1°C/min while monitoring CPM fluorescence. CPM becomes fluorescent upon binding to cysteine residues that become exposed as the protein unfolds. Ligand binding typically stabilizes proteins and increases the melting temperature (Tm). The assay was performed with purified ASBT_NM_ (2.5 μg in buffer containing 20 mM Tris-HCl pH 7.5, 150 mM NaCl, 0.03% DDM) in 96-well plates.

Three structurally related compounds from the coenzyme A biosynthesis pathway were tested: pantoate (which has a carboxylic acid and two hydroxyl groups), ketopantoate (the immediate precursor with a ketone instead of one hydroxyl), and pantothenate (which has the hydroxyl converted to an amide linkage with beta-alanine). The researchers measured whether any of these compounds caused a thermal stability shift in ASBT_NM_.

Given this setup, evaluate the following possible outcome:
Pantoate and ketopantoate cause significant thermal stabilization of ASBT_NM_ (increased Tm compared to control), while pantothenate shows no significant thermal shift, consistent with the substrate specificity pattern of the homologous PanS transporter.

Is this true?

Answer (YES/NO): NO